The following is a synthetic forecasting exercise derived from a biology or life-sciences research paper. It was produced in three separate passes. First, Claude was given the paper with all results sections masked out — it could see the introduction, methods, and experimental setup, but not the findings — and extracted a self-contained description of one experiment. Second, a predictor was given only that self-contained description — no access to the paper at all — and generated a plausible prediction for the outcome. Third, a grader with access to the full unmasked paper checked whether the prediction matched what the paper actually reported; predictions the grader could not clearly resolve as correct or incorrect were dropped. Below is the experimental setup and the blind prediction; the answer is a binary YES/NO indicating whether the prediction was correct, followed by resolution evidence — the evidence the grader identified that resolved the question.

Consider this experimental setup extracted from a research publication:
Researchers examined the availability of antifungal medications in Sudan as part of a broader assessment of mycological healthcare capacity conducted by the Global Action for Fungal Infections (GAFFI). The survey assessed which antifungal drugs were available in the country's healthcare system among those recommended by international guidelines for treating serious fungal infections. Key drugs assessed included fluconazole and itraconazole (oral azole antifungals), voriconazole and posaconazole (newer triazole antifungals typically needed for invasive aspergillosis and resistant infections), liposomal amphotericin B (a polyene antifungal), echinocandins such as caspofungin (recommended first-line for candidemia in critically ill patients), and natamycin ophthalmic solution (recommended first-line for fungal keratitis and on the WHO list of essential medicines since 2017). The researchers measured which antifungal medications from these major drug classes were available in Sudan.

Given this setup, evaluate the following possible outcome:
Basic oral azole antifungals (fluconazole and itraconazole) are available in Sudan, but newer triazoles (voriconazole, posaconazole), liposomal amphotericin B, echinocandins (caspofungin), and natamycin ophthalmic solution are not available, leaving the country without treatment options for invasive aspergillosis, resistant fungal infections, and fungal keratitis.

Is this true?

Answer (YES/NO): YES